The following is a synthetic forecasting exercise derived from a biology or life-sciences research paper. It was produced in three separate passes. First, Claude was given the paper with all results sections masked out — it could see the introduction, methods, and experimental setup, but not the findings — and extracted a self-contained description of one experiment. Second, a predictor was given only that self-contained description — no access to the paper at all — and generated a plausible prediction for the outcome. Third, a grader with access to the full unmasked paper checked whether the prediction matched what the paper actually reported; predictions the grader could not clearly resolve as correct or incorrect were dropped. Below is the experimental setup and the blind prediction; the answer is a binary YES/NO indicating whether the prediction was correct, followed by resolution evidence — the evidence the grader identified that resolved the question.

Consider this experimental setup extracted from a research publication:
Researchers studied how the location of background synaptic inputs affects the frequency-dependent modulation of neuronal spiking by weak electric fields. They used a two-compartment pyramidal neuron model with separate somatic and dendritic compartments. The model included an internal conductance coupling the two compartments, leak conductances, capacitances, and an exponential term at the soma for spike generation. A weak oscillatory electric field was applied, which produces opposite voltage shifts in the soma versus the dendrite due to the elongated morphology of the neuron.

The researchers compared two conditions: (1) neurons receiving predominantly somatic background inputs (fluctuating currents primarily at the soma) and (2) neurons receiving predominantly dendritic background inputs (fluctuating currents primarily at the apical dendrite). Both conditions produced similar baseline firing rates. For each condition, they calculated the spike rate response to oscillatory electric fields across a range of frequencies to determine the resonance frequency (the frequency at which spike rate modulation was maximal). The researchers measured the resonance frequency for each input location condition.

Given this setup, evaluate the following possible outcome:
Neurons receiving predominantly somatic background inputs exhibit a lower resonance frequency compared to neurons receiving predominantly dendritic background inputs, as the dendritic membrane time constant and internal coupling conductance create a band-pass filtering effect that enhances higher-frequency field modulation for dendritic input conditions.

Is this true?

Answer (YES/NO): YES